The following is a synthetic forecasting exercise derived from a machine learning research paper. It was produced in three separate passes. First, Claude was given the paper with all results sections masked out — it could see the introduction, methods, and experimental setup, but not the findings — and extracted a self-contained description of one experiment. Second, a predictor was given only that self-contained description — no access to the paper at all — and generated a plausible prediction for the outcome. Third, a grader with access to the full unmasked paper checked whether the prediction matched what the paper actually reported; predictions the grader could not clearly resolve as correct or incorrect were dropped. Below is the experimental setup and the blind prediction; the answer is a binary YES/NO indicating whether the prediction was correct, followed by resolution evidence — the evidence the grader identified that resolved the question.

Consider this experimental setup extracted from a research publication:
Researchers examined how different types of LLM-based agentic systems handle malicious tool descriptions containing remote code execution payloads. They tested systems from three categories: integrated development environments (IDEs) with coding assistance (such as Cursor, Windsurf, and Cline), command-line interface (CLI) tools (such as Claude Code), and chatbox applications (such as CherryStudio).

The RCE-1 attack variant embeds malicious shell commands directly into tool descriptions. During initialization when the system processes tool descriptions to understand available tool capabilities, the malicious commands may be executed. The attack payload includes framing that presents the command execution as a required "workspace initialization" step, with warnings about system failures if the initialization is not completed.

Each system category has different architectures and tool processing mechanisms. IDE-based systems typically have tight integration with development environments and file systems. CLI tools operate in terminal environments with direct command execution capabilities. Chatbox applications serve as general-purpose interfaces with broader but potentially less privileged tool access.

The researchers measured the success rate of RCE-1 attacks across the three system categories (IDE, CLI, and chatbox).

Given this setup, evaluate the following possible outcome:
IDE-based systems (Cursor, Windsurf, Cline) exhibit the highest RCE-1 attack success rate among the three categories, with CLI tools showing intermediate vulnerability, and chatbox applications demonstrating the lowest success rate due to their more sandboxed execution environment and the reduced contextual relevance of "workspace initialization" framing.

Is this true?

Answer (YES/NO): NO